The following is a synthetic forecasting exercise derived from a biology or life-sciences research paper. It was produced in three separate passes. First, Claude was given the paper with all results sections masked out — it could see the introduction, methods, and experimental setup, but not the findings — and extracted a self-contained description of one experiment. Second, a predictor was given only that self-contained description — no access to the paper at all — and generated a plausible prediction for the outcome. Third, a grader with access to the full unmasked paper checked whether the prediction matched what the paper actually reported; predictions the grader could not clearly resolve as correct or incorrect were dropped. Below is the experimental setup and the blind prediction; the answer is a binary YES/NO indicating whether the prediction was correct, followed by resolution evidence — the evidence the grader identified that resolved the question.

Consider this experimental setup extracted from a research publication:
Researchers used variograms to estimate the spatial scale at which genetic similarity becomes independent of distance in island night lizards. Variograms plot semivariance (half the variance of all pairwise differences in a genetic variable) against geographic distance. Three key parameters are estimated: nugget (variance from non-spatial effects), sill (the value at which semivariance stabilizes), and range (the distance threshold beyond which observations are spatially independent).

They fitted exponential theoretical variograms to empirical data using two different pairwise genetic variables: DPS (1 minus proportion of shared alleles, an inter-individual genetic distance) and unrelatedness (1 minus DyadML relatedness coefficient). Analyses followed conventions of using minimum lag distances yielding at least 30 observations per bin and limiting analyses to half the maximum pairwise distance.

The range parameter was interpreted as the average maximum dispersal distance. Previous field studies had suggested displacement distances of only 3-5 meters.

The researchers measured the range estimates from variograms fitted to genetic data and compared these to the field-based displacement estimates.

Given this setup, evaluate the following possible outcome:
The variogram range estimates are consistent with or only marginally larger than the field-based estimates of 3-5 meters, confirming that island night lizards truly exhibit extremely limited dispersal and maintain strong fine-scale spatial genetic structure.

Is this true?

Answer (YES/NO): NO